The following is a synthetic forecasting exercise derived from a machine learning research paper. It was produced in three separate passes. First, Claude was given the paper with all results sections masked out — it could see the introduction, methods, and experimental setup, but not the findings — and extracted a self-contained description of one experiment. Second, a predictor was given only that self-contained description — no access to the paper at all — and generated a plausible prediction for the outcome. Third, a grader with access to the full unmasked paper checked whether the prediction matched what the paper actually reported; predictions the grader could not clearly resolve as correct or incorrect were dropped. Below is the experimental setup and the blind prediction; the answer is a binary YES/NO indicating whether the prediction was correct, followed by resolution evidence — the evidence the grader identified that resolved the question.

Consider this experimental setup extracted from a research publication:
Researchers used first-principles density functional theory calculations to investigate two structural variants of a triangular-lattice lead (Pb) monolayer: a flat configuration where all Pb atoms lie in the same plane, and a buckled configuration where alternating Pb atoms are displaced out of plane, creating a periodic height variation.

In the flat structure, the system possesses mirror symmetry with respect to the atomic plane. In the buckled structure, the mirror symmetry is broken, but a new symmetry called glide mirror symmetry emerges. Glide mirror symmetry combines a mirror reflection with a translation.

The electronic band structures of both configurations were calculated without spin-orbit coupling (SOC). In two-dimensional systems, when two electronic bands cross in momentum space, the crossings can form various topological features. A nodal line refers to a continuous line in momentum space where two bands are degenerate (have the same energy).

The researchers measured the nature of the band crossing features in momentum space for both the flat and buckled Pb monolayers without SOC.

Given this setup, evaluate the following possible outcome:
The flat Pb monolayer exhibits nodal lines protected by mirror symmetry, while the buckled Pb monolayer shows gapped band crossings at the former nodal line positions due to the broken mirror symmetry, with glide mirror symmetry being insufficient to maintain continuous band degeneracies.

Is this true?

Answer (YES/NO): NO